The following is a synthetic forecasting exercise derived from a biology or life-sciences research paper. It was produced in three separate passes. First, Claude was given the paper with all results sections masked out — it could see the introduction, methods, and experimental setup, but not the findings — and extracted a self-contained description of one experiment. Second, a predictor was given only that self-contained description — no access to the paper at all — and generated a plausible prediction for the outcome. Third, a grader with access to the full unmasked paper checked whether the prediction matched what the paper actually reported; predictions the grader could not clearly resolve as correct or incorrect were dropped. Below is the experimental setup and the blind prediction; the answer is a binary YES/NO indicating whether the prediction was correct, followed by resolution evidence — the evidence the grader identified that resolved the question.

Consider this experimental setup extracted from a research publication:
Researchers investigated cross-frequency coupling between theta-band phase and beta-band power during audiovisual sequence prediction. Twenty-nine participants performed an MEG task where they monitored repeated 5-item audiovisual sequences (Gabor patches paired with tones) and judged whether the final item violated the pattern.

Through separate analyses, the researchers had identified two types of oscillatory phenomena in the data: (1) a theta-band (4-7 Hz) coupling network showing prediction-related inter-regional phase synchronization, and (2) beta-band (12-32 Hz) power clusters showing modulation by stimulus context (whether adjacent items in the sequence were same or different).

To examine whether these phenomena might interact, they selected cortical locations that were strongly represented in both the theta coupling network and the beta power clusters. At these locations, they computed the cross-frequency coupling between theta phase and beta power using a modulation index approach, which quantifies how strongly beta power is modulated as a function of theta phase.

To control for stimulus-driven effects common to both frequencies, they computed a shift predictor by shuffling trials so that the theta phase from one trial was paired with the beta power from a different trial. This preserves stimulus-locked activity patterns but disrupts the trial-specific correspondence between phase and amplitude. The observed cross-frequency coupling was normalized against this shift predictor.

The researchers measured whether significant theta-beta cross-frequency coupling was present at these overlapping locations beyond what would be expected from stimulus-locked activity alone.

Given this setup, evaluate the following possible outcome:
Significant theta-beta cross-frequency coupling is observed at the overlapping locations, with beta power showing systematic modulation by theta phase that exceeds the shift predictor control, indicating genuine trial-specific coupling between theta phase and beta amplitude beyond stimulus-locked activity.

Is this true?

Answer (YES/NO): YES